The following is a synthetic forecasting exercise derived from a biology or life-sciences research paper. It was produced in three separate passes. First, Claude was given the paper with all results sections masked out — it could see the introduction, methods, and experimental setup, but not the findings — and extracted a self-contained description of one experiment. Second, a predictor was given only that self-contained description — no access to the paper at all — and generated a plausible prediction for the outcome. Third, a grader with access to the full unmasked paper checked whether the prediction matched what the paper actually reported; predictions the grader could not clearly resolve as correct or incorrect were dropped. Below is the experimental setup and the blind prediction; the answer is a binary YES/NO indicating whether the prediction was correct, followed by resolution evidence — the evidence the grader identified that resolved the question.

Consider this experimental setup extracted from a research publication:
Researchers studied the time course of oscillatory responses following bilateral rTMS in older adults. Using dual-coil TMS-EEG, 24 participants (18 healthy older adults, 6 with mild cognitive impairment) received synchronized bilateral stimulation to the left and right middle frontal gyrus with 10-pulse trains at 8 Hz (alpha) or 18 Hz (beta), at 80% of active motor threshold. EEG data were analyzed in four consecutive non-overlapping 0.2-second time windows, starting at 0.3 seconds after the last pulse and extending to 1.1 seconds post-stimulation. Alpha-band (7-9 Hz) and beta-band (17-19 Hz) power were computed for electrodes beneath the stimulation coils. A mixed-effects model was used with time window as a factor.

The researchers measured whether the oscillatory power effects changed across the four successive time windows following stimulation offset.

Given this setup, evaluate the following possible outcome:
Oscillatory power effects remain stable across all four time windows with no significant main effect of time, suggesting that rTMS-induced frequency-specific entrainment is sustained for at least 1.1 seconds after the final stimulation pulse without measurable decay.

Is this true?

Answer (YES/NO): NO